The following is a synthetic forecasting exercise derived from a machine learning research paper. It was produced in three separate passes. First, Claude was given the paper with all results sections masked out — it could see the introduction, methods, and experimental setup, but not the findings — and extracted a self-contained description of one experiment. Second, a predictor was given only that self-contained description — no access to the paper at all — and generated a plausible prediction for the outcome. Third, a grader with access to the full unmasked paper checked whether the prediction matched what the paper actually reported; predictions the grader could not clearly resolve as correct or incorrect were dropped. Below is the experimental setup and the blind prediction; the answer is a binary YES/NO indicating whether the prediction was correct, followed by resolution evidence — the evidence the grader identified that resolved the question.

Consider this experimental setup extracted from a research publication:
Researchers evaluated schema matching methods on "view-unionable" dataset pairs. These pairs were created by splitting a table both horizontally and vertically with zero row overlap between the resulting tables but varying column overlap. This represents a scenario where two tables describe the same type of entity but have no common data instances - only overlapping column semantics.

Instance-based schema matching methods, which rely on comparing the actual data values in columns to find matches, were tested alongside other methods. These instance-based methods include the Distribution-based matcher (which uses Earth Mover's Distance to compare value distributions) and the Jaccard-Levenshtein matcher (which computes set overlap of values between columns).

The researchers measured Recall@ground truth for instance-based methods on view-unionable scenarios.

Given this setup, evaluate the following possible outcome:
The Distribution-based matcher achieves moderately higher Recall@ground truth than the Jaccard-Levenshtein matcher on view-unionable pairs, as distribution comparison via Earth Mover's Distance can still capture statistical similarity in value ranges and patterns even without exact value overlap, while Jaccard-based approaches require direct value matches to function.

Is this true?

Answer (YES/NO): NO